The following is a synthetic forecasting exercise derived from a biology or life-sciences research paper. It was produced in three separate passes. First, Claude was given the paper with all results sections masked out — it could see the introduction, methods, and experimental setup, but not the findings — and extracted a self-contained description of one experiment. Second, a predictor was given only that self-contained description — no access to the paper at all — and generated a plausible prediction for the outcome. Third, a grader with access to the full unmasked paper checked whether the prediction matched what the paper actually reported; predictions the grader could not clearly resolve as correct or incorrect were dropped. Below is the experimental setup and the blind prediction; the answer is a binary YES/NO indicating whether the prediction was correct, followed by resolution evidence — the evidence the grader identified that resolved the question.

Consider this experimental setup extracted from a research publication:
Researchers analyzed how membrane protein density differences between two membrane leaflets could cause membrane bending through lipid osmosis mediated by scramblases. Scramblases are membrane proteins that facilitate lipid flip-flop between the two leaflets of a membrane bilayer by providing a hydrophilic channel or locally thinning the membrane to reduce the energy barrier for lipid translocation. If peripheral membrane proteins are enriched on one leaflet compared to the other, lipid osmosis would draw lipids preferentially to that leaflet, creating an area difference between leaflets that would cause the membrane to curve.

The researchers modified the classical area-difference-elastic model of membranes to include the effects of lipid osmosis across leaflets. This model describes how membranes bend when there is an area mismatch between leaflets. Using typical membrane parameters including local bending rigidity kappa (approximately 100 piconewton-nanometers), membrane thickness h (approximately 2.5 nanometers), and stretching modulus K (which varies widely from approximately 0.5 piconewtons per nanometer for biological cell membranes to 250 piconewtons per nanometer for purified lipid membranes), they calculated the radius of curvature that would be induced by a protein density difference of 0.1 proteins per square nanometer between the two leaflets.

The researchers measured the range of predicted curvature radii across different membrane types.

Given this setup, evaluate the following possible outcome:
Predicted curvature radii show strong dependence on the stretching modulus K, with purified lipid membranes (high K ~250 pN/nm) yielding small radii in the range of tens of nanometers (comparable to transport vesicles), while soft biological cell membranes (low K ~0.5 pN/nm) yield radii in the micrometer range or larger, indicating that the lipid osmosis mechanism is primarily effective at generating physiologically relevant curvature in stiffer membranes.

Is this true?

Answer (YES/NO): NO